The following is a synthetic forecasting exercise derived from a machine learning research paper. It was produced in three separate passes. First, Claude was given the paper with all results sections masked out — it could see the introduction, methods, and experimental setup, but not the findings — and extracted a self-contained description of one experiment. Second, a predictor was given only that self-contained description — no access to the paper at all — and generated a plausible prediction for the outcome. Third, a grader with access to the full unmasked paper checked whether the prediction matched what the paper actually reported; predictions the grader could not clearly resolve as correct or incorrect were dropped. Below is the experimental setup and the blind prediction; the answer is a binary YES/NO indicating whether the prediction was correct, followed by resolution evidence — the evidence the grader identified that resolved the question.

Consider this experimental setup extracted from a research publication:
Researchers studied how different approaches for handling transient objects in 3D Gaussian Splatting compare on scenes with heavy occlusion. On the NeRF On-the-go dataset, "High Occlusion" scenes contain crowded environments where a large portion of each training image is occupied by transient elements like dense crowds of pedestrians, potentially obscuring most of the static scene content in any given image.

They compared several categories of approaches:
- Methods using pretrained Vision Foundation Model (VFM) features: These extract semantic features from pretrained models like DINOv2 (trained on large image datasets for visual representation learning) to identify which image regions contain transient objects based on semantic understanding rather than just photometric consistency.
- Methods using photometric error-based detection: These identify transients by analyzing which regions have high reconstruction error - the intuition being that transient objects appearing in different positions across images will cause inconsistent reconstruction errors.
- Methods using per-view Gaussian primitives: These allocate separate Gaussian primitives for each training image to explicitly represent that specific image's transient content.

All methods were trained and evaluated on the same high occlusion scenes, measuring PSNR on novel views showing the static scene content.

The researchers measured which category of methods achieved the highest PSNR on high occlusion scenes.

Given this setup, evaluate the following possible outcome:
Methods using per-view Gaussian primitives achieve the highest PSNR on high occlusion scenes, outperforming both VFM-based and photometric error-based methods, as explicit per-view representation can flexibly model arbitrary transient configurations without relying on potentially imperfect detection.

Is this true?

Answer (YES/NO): NO